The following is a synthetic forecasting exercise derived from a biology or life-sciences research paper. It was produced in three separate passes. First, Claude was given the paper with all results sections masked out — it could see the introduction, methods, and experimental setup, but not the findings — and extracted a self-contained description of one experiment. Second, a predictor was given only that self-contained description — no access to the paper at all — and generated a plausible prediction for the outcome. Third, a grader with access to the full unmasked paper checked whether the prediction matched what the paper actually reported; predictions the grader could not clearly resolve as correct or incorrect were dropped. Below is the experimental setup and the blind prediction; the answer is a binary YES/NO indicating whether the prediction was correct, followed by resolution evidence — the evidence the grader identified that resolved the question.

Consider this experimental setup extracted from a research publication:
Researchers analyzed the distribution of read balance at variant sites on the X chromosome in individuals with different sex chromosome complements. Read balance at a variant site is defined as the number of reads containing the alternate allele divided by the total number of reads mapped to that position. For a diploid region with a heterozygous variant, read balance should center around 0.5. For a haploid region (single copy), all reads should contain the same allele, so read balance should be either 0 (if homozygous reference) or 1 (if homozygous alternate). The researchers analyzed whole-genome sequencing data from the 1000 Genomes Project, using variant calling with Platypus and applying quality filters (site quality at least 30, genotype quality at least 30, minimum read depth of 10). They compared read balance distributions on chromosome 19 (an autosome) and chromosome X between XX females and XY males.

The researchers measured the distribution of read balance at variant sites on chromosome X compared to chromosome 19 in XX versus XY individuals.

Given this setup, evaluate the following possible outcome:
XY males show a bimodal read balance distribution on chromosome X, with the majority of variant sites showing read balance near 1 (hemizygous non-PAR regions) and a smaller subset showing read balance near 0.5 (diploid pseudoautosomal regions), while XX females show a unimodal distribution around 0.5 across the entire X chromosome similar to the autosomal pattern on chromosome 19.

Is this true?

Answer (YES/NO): NO